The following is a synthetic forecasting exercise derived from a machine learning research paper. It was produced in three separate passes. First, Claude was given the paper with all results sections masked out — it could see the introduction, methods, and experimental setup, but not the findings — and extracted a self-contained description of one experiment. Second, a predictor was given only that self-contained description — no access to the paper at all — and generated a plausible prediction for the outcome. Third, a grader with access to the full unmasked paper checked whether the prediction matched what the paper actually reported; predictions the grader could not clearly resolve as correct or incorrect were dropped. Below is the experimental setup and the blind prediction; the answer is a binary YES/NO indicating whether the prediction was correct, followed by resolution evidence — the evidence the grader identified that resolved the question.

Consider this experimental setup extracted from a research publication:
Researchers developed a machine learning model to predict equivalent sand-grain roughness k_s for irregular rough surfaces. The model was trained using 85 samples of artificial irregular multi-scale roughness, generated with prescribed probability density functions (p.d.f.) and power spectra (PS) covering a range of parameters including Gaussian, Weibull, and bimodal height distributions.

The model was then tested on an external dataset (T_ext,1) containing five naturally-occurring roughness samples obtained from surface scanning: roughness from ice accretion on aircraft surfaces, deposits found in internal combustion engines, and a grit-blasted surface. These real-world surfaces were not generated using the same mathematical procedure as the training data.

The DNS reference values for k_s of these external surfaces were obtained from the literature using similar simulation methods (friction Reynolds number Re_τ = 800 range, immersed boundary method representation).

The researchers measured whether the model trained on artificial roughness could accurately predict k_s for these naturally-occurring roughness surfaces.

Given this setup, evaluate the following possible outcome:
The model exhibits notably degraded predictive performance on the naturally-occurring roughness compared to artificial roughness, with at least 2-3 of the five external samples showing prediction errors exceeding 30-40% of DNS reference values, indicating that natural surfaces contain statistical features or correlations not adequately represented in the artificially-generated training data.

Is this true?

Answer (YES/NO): NO